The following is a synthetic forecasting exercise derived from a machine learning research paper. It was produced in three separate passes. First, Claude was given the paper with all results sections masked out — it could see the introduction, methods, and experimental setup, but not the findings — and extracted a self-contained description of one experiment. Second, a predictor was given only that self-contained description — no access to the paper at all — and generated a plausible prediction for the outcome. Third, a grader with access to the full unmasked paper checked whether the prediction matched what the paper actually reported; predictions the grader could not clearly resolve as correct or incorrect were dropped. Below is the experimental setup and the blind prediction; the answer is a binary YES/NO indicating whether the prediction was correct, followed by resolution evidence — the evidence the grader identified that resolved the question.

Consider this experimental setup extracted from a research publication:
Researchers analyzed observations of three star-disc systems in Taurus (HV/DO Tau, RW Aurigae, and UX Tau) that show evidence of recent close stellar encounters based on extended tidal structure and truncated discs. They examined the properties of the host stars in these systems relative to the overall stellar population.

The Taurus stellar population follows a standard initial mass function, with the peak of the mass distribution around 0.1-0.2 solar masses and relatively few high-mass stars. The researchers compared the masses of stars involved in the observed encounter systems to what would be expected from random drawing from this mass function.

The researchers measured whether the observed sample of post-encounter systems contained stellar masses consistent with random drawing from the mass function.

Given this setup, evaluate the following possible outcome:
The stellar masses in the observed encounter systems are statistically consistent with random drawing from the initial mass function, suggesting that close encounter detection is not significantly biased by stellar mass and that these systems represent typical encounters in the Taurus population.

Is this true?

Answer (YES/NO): NO